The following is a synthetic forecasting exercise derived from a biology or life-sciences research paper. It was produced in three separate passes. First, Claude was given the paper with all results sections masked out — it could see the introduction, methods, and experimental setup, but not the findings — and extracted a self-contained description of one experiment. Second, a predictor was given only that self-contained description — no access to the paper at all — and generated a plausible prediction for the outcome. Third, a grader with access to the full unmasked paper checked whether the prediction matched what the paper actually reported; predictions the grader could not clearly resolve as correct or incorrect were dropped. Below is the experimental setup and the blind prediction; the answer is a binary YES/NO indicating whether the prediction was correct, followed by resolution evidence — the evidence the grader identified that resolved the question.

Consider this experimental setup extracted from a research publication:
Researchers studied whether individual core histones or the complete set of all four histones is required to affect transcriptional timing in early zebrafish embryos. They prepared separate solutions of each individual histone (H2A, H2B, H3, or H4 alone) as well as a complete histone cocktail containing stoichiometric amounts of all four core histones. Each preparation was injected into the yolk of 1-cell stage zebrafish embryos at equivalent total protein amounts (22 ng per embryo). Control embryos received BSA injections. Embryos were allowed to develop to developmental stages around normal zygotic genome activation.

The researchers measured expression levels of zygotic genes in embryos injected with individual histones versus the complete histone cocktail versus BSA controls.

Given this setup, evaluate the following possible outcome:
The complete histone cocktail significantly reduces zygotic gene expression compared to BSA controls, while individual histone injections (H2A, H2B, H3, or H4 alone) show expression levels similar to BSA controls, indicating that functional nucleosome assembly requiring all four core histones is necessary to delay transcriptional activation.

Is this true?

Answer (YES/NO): YES